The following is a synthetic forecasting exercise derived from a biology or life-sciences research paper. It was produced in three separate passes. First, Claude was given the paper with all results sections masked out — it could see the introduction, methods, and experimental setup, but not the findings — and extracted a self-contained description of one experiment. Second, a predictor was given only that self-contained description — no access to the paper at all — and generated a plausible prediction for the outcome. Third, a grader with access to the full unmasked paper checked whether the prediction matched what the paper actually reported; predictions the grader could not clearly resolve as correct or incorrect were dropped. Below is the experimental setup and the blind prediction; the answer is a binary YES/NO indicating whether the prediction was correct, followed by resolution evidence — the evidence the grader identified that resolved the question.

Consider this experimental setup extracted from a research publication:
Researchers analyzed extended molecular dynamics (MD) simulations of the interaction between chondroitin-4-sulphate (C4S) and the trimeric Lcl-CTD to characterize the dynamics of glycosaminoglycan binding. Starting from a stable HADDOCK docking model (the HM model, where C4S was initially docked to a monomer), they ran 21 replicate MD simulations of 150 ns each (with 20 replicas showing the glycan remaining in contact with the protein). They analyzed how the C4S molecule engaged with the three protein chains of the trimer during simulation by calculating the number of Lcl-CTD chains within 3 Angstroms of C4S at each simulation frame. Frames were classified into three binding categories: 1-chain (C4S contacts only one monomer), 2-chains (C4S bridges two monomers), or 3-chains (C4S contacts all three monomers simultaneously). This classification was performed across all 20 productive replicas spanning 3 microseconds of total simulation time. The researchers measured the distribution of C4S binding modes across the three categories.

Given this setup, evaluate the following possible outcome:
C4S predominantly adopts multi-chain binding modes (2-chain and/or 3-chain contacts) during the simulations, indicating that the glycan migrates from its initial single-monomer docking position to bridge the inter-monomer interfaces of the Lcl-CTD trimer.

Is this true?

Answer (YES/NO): YES